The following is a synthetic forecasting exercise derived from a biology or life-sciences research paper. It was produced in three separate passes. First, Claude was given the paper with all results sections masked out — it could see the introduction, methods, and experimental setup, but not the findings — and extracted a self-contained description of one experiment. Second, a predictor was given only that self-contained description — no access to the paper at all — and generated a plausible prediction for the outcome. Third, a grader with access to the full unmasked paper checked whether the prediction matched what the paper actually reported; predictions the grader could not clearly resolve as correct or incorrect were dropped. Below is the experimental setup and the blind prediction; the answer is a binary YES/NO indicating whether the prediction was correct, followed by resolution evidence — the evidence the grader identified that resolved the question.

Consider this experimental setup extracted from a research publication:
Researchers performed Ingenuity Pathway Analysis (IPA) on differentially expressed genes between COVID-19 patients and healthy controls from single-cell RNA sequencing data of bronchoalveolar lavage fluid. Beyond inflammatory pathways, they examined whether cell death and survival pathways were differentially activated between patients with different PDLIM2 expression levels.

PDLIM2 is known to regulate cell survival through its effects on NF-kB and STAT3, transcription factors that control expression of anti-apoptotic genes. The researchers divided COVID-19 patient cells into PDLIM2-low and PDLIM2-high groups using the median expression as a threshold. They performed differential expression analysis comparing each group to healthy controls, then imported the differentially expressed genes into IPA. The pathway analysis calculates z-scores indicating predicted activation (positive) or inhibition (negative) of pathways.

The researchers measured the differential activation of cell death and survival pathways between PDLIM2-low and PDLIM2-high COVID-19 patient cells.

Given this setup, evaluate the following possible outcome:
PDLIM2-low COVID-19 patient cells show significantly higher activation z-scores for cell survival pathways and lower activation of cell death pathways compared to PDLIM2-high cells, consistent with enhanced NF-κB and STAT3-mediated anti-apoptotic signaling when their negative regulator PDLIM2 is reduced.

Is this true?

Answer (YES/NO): NO